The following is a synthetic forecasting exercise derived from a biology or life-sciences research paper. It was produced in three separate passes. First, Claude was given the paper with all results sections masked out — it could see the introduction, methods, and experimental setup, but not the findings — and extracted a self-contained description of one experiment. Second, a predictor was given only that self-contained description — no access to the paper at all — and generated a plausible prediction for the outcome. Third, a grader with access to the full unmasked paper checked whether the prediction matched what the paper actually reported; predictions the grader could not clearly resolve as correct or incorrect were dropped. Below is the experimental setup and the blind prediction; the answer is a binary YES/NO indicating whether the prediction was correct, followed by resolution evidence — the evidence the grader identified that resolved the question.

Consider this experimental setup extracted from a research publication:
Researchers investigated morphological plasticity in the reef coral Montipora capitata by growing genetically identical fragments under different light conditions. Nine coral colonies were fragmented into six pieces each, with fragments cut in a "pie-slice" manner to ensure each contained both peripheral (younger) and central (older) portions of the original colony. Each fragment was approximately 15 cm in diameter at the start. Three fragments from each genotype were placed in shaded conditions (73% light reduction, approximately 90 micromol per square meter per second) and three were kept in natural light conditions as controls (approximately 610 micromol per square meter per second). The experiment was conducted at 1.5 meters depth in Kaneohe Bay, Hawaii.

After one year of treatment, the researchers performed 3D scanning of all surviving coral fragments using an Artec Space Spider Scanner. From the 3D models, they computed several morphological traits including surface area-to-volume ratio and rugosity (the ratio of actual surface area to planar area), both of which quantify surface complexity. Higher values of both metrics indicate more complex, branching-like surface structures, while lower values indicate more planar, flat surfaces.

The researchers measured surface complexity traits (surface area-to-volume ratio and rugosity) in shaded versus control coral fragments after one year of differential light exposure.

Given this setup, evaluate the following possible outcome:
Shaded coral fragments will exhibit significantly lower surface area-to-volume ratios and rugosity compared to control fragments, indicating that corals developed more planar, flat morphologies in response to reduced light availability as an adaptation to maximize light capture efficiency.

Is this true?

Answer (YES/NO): NO